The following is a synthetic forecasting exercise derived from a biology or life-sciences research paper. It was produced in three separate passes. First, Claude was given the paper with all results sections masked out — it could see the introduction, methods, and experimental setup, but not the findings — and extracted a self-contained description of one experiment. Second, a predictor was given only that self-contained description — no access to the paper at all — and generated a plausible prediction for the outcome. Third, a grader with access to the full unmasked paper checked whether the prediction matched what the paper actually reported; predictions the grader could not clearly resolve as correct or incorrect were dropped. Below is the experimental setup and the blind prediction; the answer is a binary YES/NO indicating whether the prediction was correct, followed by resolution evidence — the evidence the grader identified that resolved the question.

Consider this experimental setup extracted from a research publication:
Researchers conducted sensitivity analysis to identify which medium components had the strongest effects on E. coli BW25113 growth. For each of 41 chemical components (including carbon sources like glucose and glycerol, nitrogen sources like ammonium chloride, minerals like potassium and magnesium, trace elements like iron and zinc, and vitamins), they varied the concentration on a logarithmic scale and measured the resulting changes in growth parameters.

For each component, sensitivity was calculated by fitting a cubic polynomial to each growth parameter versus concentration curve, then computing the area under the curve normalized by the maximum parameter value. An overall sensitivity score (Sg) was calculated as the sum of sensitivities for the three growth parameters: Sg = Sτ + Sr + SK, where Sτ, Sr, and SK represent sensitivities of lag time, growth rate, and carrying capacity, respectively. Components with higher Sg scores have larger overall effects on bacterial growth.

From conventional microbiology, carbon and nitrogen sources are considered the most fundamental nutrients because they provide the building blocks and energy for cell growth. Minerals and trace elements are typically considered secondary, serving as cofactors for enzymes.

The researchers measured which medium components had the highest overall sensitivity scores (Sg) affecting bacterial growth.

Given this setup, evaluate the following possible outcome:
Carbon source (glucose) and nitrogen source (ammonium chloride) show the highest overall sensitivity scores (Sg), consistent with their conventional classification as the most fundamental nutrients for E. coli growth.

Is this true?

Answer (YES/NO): NO